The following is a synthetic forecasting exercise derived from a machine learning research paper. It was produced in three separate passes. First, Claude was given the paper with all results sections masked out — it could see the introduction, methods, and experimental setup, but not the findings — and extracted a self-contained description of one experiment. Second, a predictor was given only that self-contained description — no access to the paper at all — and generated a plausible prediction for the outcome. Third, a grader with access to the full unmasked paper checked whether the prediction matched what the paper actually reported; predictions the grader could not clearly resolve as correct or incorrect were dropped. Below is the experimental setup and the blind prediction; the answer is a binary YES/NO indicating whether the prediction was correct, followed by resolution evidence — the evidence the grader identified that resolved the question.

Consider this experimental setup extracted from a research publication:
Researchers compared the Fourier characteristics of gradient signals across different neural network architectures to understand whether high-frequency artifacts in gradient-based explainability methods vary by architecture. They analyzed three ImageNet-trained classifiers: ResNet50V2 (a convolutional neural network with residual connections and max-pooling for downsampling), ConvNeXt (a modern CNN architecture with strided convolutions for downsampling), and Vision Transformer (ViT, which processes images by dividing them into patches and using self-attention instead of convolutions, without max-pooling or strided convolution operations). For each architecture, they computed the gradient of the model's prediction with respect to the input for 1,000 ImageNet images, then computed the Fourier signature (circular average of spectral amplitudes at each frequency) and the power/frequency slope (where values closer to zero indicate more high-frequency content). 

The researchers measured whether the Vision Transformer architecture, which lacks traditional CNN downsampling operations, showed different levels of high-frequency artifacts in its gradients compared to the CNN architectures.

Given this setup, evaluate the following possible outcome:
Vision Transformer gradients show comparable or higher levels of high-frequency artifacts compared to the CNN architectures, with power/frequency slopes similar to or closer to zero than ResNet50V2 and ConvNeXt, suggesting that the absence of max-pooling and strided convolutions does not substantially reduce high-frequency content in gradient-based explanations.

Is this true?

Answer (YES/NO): NO